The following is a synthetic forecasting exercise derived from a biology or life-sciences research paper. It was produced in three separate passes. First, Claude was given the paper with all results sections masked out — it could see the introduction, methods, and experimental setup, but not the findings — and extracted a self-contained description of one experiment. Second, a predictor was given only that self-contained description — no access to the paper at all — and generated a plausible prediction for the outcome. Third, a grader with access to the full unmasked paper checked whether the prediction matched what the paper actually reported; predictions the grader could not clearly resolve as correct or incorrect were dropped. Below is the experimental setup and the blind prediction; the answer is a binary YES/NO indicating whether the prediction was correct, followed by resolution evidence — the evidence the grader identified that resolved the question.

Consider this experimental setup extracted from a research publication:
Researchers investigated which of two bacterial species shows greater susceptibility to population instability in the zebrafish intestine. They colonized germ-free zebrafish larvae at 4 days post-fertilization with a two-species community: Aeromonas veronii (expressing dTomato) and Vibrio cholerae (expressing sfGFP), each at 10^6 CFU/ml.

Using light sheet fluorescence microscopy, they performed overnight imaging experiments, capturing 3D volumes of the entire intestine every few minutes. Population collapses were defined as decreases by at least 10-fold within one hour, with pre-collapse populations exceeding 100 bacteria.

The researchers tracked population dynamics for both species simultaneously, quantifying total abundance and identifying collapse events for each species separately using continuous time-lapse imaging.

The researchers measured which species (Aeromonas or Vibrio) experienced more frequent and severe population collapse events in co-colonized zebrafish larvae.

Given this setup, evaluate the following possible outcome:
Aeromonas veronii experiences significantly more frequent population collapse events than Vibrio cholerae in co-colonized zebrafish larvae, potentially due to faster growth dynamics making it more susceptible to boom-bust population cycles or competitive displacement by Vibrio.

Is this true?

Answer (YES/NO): YES